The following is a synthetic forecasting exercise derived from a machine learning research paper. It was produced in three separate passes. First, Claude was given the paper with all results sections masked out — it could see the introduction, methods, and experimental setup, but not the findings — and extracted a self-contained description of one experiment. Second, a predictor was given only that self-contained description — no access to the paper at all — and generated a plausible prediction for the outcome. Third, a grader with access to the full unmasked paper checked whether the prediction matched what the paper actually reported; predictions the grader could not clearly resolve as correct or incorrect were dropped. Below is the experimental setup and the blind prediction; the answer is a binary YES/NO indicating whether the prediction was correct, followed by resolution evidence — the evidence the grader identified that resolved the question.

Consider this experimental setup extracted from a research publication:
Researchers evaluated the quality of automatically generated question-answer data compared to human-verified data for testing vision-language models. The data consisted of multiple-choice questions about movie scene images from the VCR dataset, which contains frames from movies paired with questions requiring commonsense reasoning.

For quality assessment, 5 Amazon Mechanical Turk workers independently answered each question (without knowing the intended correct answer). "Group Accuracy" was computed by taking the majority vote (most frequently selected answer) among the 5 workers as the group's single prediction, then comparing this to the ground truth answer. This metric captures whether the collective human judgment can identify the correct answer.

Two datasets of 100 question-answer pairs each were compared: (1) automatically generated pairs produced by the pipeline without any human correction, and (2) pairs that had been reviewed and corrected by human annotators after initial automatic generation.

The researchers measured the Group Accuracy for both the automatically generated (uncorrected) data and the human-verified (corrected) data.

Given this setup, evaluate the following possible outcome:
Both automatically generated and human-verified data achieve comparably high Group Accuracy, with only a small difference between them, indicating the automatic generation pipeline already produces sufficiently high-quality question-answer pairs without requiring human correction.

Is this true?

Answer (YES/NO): YES